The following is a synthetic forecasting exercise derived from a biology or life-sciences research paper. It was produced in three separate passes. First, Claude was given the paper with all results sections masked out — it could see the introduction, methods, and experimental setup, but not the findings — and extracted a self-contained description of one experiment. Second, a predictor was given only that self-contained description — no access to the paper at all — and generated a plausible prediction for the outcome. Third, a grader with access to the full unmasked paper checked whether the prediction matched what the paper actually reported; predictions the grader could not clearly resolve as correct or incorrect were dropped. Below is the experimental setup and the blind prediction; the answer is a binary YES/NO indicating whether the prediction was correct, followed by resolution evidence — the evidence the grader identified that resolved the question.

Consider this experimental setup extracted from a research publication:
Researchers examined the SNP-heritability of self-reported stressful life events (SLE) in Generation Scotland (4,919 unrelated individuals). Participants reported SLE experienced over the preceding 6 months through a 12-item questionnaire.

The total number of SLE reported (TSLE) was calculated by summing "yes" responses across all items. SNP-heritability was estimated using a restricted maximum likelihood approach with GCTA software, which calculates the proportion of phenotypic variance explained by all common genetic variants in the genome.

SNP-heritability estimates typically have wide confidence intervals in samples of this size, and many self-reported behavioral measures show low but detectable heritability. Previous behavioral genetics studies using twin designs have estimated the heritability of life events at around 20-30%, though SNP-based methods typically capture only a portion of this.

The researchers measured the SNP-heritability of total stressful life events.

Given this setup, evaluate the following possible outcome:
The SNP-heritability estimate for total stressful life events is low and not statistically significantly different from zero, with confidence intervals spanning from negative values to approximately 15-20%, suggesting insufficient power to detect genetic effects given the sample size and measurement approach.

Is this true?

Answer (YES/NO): YES